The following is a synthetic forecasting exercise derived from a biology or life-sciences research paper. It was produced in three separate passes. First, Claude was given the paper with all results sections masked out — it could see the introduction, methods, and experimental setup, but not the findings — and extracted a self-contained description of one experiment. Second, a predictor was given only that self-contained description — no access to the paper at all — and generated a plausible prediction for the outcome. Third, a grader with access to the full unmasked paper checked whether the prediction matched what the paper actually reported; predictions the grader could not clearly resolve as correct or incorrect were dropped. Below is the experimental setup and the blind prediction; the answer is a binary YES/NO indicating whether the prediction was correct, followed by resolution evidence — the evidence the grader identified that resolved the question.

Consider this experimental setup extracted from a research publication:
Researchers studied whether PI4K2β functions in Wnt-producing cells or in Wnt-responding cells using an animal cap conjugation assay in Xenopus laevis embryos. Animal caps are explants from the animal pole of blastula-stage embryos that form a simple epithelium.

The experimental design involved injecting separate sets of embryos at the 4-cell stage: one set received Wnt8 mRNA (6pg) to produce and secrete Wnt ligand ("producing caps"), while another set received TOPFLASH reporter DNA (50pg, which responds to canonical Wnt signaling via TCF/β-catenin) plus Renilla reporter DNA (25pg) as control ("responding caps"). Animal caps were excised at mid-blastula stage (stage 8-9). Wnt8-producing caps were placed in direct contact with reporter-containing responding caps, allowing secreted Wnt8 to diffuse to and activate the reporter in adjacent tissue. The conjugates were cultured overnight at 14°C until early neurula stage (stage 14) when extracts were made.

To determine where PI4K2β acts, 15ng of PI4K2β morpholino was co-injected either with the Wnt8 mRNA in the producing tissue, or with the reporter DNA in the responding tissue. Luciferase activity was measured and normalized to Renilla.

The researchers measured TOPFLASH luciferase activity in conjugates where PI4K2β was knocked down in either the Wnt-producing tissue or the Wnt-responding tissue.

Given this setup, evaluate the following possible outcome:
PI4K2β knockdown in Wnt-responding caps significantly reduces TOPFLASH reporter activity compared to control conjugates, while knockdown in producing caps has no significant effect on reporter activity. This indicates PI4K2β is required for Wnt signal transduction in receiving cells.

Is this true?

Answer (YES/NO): NO